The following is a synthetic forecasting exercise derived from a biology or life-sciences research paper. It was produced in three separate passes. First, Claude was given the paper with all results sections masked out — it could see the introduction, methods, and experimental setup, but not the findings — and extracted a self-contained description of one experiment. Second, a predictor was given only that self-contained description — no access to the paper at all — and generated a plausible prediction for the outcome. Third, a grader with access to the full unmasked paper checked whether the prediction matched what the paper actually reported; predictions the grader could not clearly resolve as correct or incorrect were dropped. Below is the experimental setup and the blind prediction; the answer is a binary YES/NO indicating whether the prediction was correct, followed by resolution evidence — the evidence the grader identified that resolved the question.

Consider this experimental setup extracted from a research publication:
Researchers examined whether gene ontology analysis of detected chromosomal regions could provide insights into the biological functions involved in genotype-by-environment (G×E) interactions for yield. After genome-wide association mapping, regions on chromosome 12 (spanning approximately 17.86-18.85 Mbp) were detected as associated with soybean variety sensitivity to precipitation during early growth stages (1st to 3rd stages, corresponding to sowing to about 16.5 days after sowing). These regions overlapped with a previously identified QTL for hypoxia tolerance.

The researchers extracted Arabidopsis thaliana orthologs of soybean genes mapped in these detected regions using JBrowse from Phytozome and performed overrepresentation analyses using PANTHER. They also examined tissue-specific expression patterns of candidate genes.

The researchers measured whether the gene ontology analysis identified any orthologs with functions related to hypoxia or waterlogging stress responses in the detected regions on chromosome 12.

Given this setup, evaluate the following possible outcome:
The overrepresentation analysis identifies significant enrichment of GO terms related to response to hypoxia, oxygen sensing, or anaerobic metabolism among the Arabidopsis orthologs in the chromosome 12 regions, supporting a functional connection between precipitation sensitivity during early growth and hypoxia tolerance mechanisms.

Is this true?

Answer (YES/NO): NO